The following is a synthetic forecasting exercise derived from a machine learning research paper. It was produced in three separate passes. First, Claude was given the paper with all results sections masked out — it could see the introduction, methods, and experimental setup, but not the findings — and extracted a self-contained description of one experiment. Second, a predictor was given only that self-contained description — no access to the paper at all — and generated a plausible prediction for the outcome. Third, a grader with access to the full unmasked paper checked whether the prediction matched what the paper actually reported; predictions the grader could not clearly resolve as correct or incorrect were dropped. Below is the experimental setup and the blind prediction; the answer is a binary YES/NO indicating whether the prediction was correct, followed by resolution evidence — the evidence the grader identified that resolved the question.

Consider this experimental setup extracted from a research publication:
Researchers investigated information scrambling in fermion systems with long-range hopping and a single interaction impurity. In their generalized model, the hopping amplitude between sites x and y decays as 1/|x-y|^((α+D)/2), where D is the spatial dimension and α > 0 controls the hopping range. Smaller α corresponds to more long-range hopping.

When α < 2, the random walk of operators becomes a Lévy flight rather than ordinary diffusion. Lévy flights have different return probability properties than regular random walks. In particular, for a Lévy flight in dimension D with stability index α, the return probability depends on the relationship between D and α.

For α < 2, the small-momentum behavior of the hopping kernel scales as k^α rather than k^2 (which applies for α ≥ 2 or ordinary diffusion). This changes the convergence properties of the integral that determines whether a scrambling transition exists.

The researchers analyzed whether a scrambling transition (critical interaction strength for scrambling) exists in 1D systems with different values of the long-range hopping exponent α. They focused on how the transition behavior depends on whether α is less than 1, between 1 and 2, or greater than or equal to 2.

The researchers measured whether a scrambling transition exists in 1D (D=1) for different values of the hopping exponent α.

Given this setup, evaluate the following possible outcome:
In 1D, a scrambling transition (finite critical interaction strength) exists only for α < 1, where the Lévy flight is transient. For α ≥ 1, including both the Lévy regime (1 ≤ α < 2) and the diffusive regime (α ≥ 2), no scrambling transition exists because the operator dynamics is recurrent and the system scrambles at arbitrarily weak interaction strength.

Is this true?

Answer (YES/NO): YES